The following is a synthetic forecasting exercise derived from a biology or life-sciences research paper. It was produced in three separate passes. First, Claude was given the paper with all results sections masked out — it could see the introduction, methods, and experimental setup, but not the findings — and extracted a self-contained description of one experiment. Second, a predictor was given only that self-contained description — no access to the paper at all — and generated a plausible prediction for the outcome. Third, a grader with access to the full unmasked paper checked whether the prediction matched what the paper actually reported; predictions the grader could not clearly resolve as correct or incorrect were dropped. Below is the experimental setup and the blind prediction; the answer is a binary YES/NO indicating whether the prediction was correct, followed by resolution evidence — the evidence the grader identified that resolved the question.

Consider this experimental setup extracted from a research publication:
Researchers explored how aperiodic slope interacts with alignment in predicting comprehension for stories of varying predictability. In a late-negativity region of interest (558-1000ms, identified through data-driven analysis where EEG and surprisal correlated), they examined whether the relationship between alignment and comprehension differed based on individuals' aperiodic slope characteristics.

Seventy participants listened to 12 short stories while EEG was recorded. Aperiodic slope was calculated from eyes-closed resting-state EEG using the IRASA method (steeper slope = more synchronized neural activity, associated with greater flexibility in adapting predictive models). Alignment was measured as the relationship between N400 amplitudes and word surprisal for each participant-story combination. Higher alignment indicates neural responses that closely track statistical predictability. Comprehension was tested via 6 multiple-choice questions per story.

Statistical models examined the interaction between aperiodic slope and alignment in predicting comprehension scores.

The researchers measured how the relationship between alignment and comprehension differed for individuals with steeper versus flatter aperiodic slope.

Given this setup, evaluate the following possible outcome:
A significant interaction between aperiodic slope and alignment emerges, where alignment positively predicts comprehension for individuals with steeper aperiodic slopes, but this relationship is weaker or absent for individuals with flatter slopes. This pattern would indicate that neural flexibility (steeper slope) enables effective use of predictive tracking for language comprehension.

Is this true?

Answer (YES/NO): NO